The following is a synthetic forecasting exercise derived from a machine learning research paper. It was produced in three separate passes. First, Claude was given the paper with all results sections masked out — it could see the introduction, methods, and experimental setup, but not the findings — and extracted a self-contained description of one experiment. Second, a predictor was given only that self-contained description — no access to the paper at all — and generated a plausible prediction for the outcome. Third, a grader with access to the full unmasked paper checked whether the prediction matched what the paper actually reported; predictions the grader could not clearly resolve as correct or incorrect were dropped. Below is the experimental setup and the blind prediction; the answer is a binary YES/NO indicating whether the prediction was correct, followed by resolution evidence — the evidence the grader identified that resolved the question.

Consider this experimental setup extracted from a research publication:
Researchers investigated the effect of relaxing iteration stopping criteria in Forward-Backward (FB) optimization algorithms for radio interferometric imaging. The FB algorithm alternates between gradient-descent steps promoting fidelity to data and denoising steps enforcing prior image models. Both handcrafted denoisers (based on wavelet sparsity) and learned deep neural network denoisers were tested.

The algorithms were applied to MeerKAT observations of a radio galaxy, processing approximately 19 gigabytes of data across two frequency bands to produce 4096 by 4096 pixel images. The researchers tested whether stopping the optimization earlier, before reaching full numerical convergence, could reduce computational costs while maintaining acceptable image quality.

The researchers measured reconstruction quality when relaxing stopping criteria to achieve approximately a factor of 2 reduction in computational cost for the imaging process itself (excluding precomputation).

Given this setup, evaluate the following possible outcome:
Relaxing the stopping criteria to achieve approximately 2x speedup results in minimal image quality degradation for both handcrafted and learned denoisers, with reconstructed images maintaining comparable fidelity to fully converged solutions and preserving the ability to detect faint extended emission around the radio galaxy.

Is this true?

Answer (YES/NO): YES